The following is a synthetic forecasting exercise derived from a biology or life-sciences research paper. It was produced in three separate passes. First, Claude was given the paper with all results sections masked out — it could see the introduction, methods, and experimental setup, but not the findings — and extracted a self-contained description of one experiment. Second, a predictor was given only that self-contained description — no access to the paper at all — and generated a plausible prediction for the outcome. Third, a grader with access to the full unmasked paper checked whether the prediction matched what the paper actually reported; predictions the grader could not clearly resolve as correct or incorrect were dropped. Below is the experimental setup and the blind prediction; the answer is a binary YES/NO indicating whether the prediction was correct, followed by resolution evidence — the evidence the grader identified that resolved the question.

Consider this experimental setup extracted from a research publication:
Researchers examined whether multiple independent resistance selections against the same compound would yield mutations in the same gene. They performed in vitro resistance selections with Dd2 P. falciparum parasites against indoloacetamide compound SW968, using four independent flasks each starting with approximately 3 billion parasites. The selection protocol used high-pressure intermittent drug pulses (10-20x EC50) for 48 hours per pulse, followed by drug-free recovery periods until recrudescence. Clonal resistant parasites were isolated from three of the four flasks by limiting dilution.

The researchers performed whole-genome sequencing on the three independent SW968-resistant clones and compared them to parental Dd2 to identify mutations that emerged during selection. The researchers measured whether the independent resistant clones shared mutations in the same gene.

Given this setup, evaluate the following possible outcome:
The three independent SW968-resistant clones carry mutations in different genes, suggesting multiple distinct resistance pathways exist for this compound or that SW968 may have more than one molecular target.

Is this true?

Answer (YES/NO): NO